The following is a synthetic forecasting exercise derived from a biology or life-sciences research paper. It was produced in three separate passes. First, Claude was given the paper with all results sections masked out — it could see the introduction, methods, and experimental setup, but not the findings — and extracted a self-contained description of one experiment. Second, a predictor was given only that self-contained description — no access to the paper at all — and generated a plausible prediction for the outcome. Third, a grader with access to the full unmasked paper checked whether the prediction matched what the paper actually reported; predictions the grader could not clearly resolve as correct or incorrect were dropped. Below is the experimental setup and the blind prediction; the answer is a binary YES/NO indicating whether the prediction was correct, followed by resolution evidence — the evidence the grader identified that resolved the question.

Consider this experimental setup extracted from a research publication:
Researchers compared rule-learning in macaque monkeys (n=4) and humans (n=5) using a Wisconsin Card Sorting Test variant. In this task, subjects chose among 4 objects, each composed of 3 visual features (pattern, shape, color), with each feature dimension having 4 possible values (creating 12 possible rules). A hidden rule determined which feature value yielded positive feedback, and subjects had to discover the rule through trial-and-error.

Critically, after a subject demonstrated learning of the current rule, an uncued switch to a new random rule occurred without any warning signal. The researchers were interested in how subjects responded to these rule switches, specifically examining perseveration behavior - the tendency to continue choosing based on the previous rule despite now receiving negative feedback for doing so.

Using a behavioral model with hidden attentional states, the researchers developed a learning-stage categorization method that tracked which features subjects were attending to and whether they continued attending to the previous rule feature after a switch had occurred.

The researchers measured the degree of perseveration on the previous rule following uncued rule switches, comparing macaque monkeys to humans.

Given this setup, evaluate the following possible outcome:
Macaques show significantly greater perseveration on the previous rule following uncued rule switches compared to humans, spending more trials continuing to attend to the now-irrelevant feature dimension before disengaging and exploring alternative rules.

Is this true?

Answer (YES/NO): YES